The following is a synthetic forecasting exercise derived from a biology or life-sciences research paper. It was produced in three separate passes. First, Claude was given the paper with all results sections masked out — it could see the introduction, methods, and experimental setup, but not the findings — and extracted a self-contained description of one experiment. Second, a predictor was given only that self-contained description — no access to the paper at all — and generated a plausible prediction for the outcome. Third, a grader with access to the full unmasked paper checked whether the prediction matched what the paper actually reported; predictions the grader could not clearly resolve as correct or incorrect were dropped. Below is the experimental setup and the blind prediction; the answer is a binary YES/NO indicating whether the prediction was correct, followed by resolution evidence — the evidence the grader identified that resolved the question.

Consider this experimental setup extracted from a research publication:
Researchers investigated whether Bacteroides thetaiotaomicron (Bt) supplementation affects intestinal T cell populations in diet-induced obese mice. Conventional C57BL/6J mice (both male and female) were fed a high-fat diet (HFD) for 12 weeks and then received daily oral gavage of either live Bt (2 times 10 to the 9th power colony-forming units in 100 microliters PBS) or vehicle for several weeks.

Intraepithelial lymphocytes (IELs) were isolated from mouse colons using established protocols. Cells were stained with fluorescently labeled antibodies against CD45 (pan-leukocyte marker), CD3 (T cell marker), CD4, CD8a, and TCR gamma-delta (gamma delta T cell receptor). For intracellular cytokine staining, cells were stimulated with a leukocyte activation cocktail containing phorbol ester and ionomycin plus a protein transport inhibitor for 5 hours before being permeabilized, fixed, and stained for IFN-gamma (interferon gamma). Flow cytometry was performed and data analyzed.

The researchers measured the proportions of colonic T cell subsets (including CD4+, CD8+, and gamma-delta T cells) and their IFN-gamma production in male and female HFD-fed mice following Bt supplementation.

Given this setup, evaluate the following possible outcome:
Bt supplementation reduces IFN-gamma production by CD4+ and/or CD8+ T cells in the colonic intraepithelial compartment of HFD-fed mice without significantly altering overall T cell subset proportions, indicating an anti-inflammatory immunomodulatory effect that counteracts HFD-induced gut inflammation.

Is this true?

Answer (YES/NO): NO